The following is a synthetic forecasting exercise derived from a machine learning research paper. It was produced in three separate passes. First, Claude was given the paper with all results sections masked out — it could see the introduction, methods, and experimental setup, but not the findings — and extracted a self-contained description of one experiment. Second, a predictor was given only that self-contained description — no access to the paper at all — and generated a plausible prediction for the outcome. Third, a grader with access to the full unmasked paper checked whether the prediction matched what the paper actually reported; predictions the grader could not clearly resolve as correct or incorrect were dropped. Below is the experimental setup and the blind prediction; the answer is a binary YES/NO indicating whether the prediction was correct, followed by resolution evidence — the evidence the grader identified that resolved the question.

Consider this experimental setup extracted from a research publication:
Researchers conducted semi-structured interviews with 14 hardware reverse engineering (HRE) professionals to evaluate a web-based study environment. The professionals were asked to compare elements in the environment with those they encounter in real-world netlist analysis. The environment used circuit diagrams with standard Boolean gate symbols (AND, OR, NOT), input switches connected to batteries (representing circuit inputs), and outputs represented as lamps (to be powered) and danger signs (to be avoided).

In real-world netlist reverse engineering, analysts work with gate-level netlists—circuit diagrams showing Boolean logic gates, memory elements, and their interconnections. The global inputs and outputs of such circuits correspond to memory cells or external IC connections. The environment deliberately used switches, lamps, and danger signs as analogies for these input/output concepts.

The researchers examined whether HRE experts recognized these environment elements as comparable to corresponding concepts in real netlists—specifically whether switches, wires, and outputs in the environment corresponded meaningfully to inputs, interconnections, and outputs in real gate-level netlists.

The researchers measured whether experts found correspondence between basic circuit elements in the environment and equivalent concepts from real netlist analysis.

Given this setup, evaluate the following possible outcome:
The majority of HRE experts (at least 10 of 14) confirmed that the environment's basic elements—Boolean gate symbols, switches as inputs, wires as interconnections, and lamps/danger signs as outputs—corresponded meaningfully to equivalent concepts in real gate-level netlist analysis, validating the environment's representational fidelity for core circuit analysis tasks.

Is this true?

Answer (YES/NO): YES